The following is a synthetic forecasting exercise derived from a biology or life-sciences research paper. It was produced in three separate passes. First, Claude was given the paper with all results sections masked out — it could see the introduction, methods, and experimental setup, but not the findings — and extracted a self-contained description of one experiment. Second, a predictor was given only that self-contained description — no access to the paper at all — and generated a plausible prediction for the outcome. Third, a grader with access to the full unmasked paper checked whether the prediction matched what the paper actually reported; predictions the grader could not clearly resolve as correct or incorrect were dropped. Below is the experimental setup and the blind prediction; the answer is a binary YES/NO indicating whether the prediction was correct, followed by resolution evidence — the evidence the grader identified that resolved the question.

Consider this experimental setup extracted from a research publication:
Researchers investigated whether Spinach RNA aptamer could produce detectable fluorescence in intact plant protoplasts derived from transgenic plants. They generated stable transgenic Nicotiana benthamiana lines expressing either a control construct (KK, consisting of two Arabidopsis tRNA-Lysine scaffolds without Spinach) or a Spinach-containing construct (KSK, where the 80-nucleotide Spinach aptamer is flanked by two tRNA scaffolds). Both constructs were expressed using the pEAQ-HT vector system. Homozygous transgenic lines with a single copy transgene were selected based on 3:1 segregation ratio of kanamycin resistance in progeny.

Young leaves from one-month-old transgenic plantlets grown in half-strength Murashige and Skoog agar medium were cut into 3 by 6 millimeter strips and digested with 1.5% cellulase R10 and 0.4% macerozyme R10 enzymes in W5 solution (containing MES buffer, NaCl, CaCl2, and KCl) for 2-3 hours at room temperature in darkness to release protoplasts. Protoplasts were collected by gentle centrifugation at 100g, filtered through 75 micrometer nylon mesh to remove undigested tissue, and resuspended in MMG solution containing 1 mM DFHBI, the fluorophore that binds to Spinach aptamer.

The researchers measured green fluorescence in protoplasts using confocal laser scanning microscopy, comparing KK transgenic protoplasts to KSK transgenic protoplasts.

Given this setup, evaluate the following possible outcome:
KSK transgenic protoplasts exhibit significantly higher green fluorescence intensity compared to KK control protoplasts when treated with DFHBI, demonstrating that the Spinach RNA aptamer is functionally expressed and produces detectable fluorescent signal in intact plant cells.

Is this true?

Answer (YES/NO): NO